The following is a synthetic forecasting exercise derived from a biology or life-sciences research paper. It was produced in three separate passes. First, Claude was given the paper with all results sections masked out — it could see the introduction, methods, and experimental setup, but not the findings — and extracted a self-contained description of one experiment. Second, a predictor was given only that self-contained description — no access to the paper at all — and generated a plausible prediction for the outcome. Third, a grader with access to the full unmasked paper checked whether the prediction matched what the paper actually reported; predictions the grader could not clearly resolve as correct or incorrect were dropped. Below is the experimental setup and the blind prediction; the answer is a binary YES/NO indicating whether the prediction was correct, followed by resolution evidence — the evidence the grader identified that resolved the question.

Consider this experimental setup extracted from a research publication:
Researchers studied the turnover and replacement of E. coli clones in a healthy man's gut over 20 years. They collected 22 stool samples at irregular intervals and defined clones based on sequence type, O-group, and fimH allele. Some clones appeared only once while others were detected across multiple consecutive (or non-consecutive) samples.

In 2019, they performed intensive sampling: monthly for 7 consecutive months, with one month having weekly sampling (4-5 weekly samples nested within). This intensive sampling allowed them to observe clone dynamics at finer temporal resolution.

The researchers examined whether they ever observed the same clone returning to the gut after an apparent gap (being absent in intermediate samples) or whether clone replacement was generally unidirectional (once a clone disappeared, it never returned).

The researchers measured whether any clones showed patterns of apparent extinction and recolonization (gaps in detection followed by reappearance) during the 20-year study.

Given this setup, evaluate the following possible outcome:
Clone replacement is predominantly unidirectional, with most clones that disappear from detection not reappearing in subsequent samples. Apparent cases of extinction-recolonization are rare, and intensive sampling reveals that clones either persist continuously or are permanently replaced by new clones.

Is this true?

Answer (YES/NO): YES